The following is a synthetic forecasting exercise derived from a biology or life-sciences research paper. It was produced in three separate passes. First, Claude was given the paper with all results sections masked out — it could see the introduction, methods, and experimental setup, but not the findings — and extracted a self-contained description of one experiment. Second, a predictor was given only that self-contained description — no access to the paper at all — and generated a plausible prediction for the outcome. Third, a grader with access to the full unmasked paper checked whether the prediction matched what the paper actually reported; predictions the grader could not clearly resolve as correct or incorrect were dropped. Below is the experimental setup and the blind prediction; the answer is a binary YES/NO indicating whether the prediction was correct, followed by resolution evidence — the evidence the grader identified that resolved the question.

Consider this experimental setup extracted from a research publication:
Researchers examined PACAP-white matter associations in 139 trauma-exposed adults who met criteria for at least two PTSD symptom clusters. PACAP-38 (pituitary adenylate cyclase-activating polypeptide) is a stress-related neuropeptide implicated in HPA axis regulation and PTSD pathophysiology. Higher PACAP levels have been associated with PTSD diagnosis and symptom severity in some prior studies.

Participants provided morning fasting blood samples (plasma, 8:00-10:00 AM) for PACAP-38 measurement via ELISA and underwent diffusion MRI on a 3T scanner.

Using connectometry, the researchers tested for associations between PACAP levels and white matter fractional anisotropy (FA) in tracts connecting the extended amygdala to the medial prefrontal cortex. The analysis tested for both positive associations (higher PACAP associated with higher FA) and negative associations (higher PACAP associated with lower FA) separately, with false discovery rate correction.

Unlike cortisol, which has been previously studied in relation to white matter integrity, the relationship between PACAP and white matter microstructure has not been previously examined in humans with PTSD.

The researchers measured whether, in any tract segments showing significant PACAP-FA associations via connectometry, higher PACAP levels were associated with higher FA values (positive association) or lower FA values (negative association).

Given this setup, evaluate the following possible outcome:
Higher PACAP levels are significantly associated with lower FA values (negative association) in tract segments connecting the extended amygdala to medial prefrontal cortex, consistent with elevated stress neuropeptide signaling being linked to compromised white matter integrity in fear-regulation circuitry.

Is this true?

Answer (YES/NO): NO